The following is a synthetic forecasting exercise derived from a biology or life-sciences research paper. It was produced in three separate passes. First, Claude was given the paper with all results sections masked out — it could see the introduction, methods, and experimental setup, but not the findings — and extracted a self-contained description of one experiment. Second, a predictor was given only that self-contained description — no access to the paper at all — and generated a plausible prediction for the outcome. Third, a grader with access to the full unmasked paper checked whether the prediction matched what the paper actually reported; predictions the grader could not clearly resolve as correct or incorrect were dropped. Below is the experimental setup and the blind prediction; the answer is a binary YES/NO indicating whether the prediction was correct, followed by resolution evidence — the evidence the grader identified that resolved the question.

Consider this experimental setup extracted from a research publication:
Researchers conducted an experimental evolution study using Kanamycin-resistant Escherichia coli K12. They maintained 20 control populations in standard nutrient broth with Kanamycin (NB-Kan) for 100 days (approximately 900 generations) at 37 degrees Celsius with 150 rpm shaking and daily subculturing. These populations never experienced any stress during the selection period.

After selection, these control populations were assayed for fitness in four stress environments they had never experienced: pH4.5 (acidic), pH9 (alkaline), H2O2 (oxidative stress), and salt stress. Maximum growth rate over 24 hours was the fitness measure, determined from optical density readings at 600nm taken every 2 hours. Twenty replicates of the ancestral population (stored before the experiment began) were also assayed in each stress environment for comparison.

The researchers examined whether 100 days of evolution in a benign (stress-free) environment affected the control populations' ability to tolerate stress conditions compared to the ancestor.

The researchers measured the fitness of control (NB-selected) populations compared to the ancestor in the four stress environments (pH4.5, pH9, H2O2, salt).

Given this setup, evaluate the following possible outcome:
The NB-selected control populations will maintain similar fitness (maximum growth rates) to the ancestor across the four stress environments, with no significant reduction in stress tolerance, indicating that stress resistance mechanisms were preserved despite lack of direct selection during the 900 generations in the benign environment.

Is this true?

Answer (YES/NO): NO